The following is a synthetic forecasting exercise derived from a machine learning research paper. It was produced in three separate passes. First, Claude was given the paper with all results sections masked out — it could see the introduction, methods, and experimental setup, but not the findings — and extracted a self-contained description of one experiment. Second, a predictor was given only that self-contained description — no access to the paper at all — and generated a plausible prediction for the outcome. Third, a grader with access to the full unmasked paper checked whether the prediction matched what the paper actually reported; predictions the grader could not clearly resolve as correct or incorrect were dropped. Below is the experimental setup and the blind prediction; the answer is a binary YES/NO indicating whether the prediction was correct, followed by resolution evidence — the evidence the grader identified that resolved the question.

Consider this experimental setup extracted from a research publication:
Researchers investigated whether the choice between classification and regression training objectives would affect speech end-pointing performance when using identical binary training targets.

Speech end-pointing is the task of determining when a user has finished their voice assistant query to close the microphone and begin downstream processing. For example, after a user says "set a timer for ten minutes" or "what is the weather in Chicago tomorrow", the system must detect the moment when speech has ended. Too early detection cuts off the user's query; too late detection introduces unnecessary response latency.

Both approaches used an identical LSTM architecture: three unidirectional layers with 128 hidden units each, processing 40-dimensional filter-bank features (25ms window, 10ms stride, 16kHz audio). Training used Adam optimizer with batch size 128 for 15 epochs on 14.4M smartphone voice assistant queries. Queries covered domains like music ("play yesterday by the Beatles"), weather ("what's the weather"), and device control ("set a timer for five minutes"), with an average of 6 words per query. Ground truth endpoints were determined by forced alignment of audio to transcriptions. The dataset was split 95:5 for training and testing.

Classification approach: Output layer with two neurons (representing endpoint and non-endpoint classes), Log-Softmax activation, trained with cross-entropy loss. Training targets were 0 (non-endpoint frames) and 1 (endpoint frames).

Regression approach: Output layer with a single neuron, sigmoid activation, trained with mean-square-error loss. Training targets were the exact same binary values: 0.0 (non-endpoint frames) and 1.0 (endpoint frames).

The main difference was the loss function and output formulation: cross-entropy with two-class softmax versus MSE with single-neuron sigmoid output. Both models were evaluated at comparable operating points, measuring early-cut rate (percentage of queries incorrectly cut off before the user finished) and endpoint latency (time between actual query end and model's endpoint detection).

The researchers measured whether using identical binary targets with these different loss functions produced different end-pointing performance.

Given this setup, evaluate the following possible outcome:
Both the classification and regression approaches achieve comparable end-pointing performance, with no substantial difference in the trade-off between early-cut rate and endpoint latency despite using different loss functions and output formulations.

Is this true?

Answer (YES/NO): YES